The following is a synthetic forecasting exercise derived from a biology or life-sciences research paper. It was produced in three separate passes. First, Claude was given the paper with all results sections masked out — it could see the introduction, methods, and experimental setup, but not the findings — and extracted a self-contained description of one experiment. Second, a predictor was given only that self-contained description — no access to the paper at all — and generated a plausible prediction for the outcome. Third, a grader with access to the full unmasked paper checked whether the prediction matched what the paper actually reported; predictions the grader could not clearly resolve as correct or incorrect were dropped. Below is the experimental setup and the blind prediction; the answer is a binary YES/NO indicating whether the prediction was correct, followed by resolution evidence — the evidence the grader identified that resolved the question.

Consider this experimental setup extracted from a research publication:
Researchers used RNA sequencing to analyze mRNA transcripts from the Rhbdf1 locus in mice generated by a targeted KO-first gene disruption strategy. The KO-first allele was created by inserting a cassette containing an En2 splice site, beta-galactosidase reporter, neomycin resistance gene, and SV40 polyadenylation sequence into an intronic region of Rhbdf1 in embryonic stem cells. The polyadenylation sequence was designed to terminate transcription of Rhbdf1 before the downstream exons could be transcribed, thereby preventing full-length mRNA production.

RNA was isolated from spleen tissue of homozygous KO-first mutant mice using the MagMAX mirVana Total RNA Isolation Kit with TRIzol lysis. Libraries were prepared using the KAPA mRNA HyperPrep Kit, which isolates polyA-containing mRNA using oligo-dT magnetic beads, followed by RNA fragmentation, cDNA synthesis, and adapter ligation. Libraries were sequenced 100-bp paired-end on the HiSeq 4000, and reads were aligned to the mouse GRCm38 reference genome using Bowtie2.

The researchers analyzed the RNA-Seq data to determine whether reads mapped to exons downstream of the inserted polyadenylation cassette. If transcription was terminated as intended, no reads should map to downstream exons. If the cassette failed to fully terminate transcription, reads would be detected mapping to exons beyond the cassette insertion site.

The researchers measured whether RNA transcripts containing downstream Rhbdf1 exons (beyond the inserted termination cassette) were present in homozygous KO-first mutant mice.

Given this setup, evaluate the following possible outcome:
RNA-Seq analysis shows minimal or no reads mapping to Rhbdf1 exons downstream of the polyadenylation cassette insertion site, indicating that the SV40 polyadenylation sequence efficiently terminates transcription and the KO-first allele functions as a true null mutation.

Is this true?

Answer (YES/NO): NO